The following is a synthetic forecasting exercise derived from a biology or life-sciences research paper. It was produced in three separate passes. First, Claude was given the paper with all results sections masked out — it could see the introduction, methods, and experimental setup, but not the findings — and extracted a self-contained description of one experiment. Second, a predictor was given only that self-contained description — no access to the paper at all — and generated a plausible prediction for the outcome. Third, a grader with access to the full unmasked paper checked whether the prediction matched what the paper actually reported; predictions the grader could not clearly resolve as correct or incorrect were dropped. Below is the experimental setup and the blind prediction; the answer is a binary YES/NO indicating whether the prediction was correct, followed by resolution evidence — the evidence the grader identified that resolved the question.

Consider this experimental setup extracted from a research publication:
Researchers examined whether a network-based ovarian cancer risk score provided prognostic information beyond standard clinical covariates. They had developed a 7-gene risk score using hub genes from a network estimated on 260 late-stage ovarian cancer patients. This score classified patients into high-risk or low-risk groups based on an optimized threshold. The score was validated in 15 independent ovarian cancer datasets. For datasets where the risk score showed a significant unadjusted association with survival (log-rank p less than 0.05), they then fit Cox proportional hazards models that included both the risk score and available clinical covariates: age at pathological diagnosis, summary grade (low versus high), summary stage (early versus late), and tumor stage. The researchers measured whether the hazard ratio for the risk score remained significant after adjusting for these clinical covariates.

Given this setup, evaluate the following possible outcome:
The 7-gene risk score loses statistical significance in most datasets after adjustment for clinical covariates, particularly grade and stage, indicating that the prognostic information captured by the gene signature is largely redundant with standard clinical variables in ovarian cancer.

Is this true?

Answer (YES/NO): NO